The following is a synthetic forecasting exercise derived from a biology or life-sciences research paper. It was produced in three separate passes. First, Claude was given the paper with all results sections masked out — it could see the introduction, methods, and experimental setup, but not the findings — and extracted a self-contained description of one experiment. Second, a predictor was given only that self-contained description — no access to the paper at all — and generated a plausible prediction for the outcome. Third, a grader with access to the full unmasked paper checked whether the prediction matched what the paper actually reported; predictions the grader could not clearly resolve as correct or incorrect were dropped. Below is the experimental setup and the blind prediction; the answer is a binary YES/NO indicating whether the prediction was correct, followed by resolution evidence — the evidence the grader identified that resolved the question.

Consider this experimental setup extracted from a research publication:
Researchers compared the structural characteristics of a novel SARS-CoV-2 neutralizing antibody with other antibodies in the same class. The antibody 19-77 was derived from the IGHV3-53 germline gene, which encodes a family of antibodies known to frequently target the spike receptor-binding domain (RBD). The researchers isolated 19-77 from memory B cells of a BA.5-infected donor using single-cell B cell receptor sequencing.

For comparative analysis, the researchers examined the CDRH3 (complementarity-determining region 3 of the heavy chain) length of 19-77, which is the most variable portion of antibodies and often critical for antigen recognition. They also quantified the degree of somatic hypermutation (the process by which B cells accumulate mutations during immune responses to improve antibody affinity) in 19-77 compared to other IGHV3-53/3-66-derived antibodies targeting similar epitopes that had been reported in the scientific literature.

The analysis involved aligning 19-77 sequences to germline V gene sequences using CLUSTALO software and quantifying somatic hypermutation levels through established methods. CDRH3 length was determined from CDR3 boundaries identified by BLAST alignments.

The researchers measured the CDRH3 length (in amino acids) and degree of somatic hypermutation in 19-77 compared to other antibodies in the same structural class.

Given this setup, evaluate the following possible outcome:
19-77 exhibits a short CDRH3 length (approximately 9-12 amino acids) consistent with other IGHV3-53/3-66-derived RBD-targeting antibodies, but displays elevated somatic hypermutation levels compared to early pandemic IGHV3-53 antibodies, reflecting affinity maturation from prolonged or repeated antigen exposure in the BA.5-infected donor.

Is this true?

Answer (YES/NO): NO